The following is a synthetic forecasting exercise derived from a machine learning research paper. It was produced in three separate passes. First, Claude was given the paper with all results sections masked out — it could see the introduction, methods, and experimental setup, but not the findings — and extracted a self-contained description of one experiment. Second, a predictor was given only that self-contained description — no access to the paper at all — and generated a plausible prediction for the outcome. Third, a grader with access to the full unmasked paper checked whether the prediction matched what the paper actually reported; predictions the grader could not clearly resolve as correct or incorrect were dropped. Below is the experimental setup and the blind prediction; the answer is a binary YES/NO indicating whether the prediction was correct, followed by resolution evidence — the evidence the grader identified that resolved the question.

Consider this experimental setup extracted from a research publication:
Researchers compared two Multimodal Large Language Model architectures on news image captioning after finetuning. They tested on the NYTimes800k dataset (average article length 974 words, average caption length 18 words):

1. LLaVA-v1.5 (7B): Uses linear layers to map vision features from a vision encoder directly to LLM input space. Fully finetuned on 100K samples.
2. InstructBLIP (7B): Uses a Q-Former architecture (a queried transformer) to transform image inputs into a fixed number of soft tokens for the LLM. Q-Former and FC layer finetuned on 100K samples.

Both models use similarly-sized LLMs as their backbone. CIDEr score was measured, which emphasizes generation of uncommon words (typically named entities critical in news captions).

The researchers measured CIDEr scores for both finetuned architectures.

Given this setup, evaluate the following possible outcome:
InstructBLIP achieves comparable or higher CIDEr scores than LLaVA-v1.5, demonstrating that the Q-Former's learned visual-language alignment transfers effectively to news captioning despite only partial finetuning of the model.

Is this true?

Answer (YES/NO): YES